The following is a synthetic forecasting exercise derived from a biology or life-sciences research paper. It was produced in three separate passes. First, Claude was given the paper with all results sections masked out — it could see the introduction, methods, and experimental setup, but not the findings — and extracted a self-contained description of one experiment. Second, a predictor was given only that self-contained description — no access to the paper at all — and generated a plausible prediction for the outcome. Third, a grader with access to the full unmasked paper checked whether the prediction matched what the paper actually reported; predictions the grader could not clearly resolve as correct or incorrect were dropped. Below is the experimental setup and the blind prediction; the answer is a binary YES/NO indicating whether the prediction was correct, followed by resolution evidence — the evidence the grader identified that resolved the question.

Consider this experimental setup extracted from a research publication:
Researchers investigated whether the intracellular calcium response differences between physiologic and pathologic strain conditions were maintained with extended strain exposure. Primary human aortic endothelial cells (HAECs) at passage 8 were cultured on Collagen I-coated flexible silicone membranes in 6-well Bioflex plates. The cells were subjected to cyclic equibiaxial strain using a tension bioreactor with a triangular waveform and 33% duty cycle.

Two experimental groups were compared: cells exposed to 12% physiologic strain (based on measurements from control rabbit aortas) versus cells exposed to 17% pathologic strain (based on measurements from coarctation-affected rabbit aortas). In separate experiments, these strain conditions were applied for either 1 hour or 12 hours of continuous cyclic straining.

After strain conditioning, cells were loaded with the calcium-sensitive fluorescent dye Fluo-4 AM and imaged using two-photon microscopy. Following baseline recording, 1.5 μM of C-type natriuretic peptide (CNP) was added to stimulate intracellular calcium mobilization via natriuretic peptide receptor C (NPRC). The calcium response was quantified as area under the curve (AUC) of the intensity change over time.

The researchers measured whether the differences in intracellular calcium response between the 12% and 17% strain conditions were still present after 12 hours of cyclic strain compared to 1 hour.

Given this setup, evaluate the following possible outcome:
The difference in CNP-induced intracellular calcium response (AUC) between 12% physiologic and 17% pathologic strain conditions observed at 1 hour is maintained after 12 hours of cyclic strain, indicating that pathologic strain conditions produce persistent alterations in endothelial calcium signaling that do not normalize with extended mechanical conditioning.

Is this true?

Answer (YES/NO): YES